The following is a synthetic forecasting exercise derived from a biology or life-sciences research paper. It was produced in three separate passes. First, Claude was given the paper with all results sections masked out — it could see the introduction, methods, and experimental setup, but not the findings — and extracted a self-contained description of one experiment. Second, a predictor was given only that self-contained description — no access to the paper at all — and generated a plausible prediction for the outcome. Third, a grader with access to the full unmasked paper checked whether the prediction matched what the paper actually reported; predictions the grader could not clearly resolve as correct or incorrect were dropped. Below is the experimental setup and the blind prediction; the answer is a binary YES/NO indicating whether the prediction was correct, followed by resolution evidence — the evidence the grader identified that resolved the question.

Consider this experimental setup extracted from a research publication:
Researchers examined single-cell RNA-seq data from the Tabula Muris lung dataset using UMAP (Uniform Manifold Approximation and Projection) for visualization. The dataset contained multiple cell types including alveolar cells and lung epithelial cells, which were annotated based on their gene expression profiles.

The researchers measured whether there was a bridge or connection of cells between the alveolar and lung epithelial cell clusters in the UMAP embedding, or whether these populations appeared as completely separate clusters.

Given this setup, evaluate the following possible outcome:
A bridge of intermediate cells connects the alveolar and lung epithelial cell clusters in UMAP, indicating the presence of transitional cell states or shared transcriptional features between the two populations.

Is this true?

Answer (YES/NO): YES